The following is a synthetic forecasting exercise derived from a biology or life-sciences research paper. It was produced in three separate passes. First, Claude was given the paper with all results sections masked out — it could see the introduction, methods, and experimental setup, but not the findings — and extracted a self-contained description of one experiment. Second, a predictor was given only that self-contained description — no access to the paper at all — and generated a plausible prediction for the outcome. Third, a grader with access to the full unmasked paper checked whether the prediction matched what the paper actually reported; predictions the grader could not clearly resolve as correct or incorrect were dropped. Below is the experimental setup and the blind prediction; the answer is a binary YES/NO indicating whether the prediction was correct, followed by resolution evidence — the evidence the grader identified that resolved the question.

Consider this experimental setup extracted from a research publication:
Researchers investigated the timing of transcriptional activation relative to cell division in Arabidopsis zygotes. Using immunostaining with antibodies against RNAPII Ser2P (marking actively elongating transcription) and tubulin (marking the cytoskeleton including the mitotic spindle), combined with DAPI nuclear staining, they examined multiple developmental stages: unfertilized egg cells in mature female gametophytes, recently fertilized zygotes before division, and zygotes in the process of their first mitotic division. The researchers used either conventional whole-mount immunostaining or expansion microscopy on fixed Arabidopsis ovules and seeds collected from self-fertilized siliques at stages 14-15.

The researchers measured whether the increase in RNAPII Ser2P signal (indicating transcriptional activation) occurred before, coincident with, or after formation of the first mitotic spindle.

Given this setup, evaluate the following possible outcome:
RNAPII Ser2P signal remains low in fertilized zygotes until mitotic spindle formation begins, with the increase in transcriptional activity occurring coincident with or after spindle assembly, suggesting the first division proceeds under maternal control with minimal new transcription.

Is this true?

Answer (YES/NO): NO